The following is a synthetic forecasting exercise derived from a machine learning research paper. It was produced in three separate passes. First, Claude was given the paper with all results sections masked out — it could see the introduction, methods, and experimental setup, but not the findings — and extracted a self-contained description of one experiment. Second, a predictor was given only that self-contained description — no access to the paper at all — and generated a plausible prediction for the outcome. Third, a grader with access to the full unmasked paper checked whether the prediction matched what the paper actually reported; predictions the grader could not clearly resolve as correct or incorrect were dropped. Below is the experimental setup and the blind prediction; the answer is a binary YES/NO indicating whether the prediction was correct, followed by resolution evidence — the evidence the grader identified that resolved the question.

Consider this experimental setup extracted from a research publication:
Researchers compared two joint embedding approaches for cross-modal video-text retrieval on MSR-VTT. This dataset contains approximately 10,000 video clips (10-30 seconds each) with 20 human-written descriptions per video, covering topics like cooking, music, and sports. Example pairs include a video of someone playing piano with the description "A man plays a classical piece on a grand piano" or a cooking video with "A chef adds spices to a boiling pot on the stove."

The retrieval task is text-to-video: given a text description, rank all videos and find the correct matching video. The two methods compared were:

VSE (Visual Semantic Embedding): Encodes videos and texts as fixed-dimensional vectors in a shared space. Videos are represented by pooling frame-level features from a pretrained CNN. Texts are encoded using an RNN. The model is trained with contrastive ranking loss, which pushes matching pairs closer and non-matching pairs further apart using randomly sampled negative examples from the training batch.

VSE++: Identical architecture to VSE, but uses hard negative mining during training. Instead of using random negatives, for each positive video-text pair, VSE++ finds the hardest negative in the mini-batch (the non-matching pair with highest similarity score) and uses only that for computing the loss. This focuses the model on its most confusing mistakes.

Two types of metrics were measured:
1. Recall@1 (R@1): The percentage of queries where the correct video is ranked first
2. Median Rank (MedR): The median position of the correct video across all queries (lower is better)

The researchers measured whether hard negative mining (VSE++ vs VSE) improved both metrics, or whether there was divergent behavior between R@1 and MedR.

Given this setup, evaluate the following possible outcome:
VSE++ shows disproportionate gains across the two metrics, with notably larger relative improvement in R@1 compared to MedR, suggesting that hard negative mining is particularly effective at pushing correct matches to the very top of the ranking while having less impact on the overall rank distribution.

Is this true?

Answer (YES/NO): NO